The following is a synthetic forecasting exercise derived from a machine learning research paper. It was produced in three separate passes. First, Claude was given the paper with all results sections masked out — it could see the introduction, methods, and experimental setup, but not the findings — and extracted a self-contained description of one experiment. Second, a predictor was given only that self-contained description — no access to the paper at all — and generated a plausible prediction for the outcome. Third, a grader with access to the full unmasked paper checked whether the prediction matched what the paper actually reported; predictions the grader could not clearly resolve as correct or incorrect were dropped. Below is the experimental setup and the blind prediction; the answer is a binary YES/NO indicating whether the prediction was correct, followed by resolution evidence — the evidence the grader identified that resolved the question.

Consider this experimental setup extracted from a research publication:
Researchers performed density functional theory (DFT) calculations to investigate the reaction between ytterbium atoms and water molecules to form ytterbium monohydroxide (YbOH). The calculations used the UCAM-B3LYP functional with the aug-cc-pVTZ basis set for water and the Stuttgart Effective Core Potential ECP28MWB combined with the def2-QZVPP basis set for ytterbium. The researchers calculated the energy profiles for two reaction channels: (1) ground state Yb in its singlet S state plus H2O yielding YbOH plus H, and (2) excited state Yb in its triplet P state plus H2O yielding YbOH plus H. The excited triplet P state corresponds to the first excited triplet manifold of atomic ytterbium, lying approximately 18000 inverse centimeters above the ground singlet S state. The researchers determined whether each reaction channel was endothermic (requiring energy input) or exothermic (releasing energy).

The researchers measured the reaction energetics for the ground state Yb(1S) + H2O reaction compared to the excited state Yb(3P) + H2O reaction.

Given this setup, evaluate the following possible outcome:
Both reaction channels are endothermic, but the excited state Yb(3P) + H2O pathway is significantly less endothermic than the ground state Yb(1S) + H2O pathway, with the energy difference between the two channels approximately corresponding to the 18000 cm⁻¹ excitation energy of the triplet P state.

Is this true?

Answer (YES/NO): NO